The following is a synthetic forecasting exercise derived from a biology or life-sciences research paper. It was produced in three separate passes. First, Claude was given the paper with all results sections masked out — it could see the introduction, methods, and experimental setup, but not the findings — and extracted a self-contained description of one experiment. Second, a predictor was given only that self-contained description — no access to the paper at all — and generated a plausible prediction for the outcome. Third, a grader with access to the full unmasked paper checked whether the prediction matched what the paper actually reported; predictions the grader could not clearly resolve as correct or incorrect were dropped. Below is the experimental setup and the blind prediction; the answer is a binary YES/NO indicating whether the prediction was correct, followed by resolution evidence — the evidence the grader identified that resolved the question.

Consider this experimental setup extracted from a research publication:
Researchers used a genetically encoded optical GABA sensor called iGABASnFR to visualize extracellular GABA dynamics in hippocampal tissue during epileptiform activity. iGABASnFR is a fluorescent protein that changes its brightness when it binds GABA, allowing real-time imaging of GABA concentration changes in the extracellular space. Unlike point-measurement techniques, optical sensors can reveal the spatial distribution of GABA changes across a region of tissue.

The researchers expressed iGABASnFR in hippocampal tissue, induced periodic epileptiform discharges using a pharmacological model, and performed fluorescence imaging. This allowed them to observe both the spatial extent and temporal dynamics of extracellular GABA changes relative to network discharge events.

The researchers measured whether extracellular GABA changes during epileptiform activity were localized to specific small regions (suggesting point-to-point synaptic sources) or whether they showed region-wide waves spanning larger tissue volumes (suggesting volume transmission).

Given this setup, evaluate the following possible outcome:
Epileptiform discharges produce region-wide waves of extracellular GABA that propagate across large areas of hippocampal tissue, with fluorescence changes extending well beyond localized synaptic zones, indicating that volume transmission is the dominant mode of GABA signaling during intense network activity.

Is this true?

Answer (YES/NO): YES